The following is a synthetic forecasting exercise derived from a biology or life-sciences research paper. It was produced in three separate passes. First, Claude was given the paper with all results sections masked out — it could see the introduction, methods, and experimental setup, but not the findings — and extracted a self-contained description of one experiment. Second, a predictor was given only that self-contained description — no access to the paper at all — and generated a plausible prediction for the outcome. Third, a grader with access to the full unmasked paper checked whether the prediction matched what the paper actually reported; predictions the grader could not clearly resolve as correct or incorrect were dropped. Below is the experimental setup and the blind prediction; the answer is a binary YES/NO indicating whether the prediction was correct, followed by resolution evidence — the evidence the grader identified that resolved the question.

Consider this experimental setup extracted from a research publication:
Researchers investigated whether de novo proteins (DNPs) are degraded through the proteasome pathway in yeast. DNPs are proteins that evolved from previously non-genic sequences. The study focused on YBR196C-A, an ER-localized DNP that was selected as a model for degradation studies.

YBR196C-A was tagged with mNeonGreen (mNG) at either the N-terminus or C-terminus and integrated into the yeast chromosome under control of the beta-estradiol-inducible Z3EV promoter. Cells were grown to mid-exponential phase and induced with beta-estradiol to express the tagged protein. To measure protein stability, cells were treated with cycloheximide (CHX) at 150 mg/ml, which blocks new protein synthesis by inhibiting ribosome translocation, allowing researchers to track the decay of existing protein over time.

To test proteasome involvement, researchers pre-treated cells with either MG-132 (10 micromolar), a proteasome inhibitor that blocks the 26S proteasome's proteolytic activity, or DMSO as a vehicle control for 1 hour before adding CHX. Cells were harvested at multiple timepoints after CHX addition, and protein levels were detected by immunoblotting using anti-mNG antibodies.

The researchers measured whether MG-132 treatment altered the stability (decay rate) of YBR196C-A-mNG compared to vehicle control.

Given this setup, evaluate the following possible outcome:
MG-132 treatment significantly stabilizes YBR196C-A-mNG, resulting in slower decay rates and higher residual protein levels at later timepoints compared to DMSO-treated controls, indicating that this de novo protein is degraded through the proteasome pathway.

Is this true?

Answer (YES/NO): YES